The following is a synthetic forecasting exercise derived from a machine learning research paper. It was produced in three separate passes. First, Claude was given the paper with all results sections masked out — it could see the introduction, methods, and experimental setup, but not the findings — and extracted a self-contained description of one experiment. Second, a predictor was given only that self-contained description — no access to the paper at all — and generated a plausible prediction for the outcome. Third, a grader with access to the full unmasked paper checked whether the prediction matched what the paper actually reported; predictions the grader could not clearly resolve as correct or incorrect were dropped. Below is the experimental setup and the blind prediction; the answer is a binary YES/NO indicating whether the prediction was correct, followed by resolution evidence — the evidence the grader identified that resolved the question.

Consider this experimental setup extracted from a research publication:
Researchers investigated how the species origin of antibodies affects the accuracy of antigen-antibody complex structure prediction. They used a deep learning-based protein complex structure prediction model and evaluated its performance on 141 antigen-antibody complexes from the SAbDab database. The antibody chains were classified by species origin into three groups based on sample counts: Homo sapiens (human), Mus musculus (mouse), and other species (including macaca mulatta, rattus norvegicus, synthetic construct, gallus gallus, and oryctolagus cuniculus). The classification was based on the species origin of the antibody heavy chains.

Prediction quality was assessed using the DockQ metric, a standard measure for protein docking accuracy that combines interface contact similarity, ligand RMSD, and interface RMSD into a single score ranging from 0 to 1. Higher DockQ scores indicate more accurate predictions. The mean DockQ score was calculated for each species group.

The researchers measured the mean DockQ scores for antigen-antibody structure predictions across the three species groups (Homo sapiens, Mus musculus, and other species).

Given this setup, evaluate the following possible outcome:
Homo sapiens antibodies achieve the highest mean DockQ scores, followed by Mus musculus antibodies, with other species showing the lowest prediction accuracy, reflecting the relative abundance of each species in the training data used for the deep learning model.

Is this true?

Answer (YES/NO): NO